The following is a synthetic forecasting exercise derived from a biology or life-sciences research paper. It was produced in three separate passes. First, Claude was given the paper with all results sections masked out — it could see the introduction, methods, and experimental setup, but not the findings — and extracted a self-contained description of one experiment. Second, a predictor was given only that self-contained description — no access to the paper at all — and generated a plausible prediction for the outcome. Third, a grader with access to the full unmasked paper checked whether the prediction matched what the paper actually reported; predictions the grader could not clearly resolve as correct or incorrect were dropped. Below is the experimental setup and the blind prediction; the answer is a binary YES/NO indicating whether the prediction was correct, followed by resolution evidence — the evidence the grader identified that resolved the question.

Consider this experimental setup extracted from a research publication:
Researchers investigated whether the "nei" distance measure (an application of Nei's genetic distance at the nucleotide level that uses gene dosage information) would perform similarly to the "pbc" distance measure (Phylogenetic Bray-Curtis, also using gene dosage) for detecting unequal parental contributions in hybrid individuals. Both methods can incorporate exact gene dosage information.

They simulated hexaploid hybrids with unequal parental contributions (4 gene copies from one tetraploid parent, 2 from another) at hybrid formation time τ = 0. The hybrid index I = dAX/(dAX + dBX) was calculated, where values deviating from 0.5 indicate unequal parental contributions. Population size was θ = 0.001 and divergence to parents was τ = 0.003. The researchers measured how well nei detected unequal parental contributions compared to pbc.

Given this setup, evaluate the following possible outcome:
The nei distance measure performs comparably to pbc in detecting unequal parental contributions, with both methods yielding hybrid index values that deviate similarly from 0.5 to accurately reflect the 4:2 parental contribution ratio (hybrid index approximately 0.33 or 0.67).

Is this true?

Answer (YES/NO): NO